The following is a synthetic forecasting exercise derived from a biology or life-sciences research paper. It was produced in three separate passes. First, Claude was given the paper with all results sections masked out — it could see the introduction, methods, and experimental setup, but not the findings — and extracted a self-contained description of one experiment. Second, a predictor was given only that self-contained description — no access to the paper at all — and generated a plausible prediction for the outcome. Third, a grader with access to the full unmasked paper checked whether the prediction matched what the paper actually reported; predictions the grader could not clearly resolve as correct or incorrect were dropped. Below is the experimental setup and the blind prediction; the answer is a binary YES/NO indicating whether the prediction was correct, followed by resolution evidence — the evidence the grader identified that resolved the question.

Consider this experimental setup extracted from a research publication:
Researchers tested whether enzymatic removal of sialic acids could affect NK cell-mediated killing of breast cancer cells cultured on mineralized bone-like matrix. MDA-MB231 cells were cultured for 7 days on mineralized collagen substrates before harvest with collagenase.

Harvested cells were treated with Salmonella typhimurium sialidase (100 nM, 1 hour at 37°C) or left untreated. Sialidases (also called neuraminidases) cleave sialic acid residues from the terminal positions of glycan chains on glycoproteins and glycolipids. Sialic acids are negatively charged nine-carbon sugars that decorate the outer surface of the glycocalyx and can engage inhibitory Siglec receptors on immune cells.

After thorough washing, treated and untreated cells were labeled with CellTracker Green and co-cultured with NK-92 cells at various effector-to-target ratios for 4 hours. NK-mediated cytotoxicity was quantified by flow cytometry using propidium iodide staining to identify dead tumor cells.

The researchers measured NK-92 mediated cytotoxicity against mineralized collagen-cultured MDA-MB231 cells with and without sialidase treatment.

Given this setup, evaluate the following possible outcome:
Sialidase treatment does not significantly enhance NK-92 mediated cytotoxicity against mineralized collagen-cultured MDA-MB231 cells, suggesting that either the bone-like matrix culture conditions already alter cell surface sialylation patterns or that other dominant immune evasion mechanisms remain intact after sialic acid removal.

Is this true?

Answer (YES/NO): NO